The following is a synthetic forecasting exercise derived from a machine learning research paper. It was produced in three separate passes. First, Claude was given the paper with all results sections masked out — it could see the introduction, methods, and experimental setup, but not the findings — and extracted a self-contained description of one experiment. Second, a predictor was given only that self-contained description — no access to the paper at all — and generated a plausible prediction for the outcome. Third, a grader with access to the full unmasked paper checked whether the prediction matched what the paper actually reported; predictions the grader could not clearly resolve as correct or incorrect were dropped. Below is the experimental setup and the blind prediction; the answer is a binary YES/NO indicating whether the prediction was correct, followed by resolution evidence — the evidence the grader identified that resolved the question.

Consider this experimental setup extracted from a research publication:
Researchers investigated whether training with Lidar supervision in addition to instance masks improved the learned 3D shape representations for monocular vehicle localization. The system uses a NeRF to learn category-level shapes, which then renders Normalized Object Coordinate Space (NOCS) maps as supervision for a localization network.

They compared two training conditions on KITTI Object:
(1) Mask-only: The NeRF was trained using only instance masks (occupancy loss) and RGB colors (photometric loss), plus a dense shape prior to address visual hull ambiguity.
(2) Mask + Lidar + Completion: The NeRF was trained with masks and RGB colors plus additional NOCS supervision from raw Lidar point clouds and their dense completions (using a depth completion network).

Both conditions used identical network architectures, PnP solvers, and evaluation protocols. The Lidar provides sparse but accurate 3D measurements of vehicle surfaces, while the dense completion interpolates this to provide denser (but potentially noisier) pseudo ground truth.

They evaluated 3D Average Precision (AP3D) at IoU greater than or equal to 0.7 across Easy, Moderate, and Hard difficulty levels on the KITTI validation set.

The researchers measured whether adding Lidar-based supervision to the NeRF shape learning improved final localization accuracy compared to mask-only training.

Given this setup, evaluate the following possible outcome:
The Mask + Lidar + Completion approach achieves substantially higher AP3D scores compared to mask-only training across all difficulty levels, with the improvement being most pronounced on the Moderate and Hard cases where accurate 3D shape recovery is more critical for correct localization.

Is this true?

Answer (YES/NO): NO